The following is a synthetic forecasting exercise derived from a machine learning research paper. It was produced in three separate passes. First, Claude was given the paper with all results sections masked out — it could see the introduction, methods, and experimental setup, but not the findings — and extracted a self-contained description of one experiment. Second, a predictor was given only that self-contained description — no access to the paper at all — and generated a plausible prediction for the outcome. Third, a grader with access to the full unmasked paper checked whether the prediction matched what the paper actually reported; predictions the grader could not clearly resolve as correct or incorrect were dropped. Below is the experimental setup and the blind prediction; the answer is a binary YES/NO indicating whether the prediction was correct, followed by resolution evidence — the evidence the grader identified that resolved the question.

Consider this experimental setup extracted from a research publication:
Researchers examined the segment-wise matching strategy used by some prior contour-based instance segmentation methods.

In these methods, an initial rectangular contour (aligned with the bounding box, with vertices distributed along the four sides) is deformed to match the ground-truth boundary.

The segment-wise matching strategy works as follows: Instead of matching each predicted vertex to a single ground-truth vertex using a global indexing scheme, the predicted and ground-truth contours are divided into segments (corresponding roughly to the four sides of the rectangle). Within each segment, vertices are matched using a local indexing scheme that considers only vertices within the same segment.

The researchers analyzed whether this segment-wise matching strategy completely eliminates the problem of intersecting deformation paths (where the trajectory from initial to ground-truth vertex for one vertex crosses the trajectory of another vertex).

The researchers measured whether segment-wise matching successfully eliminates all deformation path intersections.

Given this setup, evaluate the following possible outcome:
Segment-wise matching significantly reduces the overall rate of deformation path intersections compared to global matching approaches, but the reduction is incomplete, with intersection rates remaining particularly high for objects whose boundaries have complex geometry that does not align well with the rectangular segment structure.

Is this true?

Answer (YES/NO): NO